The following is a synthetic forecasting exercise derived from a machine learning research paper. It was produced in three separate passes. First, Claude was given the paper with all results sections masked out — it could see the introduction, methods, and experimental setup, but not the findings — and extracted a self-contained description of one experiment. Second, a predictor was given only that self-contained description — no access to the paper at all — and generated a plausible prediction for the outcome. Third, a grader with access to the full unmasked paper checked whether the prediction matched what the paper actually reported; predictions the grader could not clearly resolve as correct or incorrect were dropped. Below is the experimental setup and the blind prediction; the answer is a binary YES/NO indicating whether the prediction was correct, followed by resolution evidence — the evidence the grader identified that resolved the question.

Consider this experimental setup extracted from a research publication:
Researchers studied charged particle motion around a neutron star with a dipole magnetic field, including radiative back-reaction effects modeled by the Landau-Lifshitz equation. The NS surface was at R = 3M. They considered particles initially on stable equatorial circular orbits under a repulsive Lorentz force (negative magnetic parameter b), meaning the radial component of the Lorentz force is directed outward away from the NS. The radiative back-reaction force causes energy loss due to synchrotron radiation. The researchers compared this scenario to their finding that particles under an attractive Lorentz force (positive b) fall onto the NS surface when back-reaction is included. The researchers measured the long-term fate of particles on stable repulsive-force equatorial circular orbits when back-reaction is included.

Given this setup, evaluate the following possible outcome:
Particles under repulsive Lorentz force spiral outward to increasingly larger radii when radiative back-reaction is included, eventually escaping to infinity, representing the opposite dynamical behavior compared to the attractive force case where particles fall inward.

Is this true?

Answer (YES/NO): NO